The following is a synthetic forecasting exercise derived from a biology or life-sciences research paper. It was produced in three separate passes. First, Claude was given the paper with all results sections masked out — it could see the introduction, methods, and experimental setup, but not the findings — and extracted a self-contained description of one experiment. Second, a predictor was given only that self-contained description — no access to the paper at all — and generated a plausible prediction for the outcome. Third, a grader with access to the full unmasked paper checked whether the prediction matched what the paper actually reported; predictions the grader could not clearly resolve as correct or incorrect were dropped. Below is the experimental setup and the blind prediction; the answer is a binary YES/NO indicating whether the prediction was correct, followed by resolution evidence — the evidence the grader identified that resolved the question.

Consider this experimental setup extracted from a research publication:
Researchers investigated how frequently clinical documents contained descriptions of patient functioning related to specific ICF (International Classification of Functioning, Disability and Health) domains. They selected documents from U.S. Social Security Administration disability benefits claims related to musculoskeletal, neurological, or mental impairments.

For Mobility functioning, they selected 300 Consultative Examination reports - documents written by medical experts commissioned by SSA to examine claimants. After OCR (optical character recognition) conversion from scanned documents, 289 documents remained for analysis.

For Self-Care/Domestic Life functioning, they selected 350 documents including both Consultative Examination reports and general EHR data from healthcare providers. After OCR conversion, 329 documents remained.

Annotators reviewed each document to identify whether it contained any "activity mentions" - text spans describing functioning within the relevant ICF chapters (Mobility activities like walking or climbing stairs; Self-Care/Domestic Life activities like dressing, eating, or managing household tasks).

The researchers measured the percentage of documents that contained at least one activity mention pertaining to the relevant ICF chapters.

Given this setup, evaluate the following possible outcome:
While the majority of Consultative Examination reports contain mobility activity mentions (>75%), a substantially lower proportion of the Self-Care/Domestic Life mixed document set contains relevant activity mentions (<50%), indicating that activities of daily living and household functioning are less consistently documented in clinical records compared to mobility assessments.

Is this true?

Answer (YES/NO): NO